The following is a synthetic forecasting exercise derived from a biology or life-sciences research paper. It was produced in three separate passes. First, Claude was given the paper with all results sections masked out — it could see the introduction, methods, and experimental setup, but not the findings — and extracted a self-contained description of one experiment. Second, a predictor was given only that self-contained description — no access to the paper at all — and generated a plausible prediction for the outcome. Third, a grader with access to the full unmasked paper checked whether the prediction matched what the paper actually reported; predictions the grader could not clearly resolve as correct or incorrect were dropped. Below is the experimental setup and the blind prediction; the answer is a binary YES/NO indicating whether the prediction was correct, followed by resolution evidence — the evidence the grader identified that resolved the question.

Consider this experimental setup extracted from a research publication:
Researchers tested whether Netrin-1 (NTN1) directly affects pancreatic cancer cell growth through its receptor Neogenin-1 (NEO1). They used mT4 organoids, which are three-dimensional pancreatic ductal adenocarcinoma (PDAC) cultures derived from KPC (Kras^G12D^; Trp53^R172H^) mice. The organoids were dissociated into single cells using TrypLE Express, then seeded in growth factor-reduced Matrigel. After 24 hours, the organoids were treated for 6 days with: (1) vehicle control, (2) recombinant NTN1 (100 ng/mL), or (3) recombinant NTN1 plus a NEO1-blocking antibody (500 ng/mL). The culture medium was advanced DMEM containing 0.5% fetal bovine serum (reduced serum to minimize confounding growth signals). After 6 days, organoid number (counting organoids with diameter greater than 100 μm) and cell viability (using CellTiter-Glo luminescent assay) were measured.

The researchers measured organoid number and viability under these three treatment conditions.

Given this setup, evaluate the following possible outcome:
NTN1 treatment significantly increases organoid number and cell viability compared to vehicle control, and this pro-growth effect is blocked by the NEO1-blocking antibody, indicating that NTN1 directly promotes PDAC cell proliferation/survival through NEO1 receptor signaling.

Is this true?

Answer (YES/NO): YES